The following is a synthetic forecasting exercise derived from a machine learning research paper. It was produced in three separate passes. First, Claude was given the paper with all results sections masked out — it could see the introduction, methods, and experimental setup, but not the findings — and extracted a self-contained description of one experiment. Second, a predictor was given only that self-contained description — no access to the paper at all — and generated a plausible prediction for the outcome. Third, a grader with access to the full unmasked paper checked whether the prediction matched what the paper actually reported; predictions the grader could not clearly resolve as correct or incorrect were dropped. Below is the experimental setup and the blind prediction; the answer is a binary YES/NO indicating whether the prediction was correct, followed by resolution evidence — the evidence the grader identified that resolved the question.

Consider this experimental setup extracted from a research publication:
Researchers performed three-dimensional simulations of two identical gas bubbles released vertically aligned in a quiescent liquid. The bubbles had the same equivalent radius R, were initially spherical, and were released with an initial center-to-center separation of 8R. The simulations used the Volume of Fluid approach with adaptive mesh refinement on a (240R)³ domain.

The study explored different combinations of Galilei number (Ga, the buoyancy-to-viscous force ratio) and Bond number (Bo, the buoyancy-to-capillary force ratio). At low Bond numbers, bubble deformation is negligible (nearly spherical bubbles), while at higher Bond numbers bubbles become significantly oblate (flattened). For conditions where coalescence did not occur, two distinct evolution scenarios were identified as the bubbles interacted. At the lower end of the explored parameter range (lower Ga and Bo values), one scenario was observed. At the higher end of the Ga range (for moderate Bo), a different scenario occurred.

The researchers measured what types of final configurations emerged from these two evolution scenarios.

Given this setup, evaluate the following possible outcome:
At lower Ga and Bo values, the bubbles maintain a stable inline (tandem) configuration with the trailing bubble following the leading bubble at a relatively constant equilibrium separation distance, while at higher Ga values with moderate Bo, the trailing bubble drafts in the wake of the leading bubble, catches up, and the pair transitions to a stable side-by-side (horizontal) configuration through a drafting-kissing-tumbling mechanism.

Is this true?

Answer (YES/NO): NO